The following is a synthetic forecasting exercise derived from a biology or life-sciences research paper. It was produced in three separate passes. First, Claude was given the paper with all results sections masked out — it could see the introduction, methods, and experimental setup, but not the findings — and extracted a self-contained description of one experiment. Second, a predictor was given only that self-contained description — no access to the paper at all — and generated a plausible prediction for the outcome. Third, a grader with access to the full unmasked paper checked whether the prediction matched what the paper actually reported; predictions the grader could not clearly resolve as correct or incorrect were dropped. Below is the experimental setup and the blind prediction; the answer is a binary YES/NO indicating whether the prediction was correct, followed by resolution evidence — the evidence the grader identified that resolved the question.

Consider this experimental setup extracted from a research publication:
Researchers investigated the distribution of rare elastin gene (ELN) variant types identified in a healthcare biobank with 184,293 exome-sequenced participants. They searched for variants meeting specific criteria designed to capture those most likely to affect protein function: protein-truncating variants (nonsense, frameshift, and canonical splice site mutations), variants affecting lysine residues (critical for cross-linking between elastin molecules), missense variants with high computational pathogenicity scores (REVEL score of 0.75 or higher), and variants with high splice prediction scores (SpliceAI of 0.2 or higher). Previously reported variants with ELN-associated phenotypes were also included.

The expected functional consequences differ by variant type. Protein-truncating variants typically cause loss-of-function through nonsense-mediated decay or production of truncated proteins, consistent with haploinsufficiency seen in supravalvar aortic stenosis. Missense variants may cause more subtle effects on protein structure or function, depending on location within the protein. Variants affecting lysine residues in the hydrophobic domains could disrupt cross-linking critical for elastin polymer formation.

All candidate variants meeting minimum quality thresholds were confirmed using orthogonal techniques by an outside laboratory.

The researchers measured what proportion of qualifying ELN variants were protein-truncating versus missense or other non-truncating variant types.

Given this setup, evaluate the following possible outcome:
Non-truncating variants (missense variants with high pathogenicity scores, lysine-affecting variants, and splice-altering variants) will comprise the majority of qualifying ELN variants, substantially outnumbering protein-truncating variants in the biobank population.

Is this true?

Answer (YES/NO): YES